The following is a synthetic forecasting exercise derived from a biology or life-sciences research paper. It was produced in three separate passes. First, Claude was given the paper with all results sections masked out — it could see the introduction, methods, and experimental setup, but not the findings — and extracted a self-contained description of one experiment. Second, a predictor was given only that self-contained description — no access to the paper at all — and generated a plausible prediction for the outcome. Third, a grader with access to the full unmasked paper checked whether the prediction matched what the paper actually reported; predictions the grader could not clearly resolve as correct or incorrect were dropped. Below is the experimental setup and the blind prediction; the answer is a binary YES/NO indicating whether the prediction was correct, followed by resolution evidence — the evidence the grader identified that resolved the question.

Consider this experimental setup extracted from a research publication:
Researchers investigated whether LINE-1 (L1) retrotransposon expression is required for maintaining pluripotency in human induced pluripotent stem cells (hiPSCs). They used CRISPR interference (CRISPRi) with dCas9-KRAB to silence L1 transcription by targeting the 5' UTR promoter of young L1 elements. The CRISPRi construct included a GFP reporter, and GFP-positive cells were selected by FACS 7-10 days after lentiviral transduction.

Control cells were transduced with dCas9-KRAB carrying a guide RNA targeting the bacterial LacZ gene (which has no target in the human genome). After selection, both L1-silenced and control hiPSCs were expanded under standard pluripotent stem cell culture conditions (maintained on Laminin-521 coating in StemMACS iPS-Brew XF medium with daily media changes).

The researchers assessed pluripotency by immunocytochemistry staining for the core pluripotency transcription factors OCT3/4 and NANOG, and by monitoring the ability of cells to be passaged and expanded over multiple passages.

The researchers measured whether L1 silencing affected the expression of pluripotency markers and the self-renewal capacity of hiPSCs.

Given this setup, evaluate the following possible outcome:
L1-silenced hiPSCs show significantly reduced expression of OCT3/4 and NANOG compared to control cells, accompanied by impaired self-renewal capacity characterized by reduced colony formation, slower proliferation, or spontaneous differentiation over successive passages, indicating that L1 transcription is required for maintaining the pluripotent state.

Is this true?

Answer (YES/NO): NO